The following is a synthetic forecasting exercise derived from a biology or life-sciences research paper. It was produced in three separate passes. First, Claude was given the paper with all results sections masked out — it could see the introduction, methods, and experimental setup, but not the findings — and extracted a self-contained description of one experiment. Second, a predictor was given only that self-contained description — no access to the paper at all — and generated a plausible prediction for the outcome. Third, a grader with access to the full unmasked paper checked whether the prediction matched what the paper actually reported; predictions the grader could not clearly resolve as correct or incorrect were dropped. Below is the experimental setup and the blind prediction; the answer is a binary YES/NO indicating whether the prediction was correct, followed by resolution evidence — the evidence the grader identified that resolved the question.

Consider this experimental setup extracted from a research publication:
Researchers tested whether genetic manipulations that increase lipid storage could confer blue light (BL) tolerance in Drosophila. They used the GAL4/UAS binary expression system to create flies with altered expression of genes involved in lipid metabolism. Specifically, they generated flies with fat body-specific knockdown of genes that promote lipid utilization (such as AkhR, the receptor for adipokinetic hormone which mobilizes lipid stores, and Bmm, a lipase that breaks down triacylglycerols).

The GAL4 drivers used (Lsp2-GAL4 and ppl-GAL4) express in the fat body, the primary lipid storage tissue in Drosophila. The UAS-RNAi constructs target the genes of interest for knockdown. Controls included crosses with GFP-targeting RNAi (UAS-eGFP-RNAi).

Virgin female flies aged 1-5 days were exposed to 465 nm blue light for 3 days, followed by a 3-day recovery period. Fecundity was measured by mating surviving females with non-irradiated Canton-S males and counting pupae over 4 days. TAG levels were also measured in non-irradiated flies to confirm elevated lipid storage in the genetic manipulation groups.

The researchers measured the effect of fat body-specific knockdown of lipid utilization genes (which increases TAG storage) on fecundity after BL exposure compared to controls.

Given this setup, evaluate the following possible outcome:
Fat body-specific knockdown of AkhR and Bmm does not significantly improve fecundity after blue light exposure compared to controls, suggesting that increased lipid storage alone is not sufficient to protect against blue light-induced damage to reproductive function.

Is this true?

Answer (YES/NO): NO